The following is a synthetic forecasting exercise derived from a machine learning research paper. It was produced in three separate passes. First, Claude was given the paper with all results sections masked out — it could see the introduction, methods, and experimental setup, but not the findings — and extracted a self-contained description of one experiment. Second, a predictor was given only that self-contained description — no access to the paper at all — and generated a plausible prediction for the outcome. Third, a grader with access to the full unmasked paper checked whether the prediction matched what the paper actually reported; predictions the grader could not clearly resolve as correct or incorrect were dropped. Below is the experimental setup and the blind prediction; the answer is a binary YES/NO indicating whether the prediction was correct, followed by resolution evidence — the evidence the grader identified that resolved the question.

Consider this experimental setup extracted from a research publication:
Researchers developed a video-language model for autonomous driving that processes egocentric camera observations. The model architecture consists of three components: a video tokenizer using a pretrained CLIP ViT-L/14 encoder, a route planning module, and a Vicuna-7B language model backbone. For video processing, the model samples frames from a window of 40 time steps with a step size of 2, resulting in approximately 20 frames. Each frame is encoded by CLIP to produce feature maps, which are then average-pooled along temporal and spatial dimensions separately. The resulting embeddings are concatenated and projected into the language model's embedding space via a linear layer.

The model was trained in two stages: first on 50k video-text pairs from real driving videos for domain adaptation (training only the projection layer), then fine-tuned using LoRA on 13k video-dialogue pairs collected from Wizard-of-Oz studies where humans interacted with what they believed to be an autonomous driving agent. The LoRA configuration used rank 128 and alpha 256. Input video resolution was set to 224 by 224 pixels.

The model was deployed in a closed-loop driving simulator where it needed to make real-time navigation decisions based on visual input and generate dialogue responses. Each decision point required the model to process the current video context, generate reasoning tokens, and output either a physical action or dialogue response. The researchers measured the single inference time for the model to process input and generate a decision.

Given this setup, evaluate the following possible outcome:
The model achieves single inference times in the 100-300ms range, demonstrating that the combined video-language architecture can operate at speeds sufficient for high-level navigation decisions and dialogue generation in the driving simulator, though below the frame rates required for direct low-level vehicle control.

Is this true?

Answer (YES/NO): NO